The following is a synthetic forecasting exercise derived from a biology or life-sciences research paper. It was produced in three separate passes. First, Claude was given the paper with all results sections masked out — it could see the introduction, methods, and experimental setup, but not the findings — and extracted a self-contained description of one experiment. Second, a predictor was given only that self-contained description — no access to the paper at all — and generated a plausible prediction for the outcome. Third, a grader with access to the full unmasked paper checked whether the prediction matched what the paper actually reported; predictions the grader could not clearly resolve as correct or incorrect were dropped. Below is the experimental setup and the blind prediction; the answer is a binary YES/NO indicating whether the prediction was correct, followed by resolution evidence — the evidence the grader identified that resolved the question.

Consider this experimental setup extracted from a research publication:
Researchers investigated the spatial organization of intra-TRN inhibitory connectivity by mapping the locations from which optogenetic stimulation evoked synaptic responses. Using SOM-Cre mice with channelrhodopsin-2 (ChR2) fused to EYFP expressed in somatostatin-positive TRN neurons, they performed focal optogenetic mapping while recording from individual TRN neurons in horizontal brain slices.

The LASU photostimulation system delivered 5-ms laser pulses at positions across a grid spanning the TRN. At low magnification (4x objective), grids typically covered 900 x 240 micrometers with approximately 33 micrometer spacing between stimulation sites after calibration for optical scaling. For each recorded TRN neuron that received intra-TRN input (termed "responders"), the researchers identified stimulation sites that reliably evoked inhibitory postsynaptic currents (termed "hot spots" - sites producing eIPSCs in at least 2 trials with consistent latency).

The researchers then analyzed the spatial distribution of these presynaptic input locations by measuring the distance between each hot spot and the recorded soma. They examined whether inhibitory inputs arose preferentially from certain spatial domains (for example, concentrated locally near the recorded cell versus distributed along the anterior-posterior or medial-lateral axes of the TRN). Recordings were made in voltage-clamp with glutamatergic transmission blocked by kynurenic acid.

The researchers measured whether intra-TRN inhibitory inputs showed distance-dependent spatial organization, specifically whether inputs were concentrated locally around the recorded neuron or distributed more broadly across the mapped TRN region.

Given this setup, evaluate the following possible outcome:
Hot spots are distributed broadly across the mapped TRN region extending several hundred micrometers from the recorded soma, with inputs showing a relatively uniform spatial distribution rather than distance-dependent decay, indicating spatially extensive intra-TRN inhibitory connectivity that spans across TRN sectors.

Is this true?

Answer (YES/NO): NO